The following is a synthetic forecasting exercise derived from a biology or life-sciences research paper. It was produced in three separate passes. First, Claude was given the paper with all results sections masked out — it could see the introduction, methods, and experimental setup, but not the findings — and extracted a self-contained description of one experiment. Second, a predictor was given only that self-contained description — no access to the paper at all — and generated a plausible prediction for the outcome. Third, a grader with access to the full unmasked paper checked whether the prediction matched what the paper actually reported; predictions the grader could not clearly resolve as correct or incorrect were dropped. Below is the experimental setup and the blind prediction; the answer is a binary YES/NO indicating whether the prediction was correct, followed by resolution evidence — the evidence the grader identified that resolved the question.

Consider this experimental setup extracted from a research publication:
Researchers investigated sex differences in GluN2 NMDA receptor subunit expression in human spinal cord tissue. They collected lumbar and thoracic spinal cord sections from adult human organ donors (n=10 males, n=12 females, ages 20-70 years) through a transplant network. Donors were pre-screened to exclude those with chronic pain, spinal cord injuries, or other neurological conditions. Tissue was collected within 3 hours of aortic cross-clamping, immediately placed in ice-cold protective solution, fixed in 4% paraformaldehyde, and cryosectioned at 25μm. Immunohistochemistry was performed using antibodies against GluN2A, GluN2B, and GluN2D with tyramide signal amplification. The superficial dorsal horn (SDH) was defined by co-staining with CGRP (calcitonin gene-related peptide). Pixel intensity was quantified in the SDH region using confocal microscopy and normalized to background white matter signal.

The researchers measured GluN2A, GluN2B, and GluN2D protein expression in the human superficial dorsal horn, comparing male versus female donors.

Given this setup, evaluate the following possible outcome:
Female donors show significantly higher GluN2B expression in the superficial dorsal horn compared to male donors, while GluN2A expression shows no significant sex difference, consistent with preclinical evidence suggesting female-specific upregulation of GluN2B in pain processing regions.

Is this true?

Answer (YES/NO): NO